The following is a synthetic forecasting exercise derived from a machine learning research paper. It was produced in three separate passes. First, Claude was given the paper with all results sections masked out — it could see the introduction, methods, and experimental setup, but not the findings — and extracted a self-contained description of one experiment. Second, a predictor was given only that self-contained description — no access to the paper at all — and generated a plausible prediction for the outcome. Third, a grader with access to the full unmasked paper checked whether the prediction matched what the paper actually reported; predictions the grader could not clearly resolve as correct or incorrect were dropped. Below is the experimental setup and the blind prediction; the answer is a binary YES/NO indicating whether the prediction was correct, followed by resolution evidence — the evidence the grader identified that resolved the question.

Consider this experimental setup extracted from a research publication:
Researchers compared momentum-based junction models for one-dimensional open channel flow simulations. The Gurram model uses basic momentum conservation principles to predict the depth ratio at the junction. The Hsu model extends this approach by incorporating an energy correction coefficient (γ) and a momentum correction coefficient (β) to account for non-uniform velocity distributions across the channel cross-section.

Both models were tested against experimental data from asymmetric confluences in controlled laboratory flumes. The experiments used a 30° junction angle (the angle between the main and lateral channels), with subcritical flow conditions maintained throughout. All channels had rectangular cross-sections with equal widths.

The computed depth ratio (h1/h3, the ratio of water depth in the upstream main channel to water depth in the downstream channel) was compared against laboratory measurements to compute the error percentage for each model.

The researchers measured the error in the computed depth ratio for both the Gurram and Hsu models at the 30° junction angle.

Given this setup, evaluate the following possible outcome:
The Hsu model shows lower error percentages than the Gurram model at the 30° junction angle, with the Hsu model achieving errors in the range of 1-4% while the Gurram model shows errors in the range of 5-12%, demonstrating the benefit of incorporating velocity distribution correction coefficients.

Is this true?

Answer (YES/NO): NO